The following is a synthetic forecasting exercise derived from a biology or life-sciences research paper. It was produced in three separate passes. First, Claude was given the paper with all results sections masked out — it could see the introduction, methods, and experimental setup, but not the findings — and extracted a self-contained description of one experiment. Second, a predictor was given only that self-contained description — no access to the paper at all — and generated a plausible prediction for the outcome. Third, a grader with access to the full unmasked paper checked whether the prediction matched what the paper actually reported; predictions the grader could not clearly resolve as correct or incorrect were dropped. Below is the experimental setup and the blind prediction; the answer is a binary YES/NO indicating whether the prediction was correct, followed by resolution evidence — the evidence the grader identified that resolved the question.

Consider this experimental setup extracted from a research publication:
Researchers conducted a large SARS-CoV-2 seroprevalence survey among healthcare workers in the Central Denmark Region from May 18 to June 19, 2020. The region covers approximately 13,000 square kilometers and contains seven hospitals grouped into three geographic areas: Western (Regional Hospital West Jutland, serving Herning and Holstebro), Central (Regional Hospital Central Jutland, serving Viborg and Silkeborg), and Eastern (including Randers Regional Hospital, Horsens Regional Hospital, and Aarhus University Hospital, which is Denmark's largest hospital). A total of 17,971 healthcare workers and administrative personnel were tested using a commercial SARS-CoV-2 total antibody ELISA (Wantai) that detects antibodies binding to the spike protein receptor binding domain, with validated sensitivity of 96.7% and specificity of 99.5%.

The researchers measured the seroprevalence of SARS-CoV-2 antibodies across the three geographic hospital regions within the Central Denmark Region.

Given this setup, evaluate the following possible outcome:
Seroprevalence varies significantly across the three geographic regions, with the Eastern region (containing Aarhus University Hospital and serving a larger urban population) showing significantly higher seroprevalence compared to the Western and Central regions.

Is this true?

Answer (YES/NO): NO